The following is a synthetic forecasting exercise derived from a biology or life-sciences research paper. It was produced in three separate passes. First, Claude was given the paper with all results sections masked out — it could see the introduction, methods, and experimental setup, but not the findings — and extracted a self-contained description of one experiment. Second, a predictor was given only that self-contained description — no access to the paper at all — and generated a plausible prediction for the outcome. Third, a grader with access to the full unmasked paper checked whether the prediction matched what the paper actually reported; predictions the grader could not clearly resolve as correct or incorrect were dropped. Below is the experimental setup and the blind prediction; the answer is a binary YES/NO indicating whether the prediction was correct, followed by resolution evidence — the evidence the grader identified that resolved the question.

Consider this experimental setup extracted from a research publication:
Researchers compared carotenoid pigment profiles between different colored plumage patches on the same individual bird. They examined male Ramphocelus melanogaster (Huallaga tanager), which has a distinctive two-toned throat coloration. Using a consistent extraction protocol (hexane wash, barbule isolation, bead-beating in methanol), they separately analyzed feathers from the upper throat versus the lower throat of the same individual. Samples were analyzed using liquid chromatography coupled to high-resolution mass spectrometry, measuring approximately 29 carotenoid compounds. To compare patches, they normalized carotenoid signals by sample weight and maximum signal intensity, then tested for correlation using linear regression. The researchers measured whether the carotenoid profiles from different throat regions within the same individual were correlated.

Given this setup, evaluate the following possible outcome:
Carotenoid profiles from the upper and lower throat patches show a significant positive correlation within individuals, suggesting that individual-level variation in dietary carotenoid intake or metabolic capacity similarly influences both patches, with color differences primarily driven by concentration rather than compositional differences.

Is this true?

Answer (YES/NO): NO